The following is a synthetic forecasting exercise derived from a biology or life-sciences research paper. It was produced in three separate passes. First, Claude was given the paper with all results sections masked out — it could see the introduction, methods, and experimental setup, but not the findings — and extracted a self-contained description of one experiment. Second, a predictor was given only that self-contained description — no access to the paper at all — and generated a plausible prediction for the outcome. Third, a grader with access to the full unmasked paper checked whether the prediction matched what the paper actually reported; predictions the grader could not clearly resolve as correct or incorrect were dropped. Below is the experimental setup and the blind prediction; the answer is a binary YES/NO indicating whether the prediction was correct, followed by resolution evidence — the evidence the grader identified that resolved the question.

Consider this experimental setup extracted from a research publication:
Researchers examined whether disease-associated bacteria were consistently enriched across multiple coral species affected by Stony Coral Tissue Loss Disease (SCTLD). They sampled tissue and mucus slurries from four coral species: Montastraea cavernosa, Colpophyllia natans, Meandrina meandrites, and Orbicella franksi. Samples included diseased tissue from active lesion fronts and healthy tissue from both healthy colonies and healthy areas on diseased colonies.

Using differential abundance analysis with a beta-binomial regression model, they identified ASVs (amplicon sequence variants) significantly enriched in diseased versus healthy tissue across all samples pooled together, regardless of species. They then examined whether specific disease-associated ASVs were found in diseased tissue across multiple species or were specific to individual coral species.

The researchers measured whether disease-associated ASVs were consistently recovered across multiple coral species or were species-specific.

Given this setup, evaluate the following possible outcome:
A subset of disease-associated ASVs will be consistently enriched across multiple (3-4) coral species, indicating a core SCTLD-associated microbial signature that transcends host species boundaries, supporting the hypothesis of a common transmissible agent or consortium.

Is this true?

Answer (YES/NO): NO